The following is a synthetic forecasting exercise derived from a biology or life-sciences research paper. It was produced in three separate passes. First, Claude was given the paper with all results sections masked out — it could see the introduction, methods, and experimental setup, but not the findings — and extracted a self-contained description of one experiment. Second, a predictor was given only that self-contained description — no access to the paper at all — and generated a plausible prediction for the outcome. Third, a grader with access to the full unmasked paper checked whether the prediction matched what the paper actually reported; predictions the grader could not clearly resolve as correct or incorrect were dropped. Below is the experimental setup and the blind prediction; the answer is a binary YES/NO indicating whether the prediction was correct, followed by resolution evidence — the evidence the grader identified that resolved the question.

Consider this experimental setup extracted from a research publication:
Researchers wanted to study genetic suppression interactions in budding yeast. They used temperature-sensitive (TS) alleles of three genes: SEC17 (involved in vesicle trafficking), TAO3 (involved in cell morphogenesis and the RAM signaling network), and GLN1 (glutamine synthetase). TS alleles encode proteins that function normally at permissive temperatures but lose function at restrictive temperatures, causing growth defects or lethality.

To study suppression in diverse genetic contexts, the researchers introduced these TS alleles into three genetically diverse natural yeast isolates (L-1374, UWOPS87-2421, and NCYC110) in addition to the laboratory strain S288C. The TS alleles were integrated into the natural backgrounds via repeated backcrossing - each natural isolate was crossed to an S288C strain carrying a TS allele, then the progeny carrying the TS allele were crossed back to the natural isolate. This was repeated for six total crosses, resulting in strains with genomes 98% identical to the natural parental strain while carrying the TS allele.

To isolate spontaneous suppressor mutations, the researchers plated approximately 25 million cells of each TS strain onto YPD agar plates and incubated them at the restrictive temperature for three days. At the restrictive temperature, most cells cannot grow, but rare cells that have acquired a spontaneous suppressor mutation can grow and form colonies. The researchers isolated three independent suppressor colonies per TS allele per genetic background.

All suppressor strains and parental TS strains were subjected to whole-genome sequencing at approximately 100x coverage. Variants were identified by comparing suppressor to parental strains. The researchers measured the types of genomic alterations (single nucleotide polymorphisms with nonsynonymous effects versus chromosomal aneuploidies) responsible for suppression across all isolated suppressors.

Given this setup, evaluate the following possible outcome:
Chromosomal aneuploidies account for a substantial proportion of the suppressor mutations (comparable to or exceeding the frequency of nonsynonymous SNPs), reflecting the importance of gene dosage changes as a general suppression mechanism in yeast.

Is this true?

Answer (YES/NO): YES